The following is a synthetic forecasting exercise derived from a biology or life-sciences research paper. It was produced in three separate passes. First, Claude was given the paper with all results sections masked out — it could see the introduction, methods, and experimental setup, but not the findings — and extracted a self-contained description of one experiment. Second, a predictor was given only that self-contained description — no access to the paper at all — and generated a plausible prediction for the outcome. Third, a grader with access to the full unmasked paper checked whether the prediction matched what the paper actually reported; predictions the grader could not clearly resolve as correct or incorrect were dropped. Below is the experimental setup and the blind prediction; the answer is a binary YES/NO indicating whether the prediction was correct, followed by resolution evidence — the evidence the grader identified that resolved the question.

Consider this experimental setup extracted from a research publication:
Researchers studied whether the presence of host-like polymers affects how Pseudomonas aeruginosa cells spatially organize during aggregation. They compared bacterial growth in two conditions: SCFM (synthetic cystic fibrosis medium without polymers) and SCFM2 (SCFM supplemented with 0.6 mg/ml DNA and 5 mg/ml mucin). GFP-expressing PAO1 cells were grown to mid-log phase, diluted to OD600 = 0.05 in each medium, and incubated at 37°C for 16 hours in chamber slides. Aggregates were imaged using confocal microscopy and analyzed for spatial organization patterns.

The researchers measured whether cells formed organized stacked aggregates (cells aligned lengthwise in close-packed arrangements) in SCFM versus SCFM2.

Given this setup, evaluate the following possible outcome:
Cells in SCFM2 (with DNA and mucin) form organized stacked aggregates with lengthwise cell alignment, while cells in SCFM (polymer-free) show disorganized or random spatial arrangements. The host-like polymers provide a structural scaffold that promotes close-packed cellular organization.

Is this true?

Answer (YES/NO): NO